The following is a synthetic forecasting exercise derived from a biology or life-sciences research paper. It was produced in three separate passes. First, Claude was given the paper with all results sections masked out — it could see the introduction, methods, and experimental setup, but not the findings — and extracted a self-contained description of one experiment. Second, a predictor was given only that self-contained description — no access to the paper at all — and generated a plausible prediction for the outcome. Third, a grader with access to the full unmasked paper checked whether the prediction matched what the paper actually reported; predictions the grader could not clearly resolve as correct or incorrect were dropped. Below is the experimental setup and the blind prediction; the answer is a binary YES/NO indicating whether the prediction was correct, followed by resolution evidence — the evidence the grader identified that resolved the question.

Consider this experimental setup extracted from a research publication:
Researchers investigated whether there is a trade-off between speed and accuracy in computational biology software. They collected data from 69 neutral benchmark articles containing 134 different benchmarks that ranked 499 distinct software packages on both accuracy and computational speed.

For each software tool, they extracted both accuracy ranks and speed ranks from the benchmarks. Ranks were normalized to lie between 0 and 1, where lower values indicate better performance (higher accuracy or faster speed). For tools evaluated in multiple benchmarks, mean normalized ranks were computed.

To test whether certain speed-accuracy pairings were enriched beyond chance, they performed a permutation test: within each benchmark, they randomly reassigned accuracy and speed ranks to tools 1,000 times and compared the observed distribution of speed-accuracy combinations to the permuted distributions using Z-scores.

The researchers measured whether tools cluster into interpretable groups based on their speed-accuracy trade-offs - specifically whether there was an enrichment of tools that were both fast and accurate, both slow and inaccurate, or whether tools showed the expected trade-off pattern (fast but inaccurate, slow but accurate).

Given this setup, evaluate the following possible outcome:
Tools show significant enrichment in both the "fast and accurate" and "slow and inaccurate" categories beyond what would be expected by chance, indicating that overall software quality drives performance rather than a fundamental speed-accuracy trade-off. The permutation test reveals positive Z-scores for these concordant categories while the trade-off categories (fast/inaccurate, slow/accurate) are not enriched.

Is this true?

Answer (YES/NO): NO